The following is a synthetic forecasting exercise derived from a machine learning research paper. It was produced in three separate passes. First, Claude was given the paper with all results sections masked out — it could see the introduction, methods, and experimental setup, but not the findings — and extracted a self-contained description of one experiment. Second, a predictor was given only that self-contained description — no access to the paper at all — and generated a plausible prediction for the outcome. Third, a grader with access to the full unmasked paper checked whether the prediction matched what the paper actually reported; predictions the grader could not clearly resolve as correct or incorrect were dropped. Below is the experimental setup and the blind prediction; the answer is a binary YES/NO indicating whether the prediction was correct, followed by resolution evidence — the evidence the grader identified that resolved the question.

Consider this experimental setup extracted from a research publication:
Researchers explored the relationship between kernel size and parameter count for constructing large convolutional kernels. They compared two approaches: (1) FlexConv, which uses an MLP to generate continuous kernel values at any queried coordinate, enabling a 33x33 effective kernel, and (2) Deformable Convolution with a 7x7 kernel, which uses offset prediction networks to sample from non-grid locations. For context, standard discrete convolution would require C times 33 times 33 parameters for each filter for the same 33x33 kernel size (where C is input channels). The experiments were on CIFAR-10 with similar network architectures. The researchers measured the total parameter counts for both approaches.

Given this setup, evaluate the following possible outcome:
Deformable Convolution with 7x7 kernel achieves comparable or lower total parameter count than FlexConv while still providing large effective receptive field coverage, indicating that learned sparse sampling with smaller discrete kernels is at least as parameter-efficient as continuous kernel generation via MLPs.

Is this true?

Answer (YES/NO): NO